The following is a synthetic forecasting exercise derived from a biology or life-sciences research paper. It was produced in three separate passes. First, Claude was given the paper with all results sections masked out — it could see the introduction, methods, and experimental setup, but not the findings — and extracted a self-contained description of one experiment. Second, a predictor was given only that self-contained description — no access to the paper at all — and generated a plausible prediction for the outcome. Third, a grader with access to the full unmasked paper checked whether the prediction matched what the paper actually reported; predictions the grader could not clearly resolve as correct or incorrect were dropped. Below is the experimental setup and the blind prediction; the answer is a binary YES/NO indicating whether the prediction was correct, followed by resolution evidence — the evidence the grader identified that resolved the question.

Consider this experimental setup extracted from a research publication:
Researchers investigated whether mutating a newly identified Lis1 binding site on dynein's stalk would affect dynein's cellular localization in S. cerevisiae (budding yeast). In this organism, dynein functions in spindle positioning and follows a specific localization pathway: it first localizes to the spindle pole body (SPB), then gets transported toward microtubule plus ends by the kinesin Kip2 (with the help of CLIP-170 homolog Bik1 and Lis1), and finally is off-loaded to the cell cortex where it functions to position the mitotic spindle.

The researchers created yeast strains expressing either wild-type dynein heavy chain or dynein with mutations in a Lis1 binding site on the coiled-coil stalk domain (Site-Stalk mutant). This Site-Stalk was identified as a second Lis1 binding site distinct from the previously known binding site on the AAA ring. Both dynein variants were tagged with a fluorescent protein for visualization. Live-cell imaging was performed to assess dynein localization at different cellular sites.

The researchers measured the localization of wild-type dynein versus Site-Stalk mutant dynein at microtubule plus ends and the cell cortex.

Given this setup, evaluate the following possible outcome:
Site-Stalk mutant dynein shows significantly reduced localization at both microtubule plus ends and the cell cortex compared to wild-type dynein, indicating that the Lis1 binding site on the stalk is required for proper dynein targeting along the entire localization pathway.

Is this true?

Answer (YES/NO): NO